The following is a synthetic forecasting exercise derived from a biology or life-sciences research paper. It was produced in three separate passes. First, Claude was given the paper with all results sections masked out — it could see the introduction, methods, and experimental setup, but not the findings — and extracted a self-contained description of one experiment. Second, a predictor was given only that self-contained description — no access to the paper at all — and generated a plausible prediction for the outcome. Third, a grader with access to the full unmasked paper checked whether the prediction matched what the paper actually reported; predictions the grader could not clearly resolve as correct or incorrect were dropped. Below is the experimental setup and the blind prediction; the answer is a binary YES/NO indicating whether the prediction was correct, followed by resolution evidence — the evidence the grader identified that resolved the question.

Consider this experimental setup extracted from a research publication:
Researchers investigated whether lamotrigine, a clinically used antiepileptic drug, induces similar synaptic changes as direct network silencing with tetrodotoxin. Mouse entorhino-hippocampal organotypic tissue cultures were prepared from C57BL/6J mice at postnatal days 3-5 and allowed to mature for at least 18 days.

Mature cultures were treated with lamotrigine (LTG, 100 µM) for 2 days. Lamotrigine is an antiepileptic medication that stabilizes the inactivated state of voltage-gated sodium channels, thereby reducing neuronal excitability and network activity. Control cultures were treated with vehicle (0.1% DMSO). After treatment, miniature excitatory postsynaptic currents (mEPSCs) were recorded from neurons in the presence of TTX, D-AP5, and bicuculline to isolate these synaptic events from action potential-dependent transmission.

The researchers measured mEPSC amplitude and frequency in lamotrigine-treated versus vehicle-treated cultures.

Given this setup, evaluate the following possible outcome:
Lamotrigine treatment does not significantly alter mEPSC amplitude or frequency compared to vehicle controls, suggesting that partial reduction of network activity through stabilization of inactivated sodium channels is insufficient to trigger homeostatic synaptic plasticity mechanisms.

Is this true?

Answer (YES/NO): NO